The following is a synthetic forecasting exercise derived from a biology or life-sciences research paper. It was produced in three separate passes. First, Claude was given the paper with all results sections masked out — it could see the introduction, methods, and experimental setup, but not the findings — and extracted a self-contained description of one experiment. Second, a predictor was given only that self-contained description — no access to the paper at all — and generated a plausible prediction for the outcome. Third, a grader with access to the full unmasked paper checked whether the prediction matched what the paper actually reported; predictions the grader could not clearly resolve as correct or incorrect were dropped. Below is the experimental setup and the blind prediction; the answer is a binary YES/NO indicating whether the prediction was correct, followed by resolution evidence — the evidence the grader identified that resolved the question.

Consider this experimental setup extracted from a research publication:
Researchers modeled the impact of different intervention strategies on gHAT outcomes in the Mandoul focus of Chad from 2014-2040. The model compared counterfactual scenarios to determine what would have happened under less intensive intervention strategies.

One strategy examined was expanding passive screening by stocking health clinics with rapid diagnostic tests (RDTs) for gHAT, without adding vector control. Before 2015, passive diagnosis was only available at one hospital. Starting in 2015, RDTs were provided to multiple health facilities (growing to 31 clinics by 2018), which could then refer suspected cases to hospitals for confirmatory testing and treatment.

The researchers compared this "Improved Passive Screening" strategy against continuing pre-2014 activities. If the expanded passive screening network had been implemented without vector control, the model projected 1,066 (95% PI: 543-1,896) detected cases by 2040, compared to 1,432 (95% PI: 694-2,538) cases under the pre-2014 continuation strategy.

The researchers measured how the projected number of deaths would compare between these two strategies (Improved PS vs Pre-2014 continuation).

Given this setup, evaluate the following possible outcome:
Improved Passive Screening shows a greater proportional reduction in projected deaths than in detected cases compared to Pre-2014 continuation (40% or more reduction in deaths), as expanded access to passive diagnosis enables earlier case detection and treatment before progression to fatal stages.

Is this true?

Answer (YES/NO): YES